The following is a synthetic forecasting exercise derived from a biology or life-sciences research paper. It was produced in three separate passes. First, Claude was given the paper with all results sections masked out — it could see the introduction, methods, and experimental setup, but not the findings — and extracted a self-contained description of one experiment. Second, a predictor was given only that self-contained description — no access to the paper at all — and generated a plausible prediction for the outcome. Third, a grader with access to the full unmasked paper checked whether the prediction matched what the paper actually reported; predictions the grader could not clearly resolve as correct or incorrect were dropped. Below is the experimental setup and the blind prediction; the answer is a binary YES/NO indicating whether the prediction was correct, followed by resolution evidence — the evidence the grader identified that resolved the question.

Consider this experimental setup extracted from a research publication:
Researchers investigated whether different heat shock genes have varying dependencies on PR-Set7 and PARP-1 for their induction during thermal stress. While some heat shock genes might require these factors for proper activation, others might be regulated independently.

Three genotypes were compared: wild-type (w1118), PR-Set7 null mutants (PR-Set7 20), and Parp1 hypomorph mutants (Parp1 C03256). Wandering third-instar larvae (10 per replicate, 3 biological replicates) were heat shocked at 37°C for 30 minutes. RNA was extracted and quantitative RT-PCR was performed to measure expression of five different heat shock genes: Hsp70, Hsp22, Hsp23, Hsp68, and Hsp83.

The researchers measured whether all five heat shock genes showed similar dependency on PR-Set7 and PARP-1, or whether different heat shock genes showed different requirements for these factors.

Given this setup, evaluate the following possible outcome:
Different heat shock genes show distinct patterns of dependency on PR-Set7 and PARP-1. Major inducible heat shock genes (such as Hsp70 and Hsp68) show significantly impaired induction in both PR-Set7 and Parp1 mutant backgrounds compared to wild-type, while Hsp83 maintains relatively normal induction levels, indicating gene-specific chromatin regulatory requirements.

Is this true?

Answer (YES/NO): NO